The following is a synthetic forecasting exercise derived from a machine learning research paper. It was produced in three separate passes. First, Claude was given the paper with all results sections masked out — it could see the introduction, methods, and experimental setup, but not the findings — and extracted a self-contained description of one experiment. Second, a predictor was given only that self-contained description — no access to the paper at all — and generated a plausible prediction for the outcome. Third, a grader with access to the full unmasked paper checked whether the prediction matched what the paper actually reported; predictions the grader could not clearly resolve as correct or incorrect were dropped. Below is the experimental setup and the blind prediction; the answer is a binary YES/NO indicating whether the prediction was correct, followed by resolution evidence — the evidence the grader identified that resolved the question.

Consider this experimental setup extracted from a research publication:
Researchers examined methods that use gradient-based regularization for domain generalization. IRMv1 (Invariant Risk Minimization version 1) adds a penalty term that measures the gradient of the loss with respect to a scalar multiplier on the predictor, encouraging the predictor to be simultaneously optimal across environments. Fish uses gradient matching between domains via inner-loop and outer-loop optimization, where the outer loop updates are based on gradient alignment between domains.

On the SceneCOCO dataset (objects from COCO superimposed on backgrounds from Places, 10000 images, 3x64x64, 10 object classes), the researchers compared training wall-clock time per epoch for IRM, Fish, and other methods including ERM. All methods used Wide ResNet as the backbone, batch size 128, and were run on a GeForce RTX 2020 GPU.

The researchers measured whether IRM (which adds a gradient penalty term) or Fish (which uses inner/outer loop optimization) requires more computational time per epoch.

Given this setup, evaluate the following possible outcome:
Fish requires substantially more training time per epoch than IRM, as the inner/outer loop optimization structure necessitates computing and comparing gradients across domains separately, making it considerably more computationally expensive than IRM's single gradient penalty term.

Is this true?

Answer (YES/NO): NO